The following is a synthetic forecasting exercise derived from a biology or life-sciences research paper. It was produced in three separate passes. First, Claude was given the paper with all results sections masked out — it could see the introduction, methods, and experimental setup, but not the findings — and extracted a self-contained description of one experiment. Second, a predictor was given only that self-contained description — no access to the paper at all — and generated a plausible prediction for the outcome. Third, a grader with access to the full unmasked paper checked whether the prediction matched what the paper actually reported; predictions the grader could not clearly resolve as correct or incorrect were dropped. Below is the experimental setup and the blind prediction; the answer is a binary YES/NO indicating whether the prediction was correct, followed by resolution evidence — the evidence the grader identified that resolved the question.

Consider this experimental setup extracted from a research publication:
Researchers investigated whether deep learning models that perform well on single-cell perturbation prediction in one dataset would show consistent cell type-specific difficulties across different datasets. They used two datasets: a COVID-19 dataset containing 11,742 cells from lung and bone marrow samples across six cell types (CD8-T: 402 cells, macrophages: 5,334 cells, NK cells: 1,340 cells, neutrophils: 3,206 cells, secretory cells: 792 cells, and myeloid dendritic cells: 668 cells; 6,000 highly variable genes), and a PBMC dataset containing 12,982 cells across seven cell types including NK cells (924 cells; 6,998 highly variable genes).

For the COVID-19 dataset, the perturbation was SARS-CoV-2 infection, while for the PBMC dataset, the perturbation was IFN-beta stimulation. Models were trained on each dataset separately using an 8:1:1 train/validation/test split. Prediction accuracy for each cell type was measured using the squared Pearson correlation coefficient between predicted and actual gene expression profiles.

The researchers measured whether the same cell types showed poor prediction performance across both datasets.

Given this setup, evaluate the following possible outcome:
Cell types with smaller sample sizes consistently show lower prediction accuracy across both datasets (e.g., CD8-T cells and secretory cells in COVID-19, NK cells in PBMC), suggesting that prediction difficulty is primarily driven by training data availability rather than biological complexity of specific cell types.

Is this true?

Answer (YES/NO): NO